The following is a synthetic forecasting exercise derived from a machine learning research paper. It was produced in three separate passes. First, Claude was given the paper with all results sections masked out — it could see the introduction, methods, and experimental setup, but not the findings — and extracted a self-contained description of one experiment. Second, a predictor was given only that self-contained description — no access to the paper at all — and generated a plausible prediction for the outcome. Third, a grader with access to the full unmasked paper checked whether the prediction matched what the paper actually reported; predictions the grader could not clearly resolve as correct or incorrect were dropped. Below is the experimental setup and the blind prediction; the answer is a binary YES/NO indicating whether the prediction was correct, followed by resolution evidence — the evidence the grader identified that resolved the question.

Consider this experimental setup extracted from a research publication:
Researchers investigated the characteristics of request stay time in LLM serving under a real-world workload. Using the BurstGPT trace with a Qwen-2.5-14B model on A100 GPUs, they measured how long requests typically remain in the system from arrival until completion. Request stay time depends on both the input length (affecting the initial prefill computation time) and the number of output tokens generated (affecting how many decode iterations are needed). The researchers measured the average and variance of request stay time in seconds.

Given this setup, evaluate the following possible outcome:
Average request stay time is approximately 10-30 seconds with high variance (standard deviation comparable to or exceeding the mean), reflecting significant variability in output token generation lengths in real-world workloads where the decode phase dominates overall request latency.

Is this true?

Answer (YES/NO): YES